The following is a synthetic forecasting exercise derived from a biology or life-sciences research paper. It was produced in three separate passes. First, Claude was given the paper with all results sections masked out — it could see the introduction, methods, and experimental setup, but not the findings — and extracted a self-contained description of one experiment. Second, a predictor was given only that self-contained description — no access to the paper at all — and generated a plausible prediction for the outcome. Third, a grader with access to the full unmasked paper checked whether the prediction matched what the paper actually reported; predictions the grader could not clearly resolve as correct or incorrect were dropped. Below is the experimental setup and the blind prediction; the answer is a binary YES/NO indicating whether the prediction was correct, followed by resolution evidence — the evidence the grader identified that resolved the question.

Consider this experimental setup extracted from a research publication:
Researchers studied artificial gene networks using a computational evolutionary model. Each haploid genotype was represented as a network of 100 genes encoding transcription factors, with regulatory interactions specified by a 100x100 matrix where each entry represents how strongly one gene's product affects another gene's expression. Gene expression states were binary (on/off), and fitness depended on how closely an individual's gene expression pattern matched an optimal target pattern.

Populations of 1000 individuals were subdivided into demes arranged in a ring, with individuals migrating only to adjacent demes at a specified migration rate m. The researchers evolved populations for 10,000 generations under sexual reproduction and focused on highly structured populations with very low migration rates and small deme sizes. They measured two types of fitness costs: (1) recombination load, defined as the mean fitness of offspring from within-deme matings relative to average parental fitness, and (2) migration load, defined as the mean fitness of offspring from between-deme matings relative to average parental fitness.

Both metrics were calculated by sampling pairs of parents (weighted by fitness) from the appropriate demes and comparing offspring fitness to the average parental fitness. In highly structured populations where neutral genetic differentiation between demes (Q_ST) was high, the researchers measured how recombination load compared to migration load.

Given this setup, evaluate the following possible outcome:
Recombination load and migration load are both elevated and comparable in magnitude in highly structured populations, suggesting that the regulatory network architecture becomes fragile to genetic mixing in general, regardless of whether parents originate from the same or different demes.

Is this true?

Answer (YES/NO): NO